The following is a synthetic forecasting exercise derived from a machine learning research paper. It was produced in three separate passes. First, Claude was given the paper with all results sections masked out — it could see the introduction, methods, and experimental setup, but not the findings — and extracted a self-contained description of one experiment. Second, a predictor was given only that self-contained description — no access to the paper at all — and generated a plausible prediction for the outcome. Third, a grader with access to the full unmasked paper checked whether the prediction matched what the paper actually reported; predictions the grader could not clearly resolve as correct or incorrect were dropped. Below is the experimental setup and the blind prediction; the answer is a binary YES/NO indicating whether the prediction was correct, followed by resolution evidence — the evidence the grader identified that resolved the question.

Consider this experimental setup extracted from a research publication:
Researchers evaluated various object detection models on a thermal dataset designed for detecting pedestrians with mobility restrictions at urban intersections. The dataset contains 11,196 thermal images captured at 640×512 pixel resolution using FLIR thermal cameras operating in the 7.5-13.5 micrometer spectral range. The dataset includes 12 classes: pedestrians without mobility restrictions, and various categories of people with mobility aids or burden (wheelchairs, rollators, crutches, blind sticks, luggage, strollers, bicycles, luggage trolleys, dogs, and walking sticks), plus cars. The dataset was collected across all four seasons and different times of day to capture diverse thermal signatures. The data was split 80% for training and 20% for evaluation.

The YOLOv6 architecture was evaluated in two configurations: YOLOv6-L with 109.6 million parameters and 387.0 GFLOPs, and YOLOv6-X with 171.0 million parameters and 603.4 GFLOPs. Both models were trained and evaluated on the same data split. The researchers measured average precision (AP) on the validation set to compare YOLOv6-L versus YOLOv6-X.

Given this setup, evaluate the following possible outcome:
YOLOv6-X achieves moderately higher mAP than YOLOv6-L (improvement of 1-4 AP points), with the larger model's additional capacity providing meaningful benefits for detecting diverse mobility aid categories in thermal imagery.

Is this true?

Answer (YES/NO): NO